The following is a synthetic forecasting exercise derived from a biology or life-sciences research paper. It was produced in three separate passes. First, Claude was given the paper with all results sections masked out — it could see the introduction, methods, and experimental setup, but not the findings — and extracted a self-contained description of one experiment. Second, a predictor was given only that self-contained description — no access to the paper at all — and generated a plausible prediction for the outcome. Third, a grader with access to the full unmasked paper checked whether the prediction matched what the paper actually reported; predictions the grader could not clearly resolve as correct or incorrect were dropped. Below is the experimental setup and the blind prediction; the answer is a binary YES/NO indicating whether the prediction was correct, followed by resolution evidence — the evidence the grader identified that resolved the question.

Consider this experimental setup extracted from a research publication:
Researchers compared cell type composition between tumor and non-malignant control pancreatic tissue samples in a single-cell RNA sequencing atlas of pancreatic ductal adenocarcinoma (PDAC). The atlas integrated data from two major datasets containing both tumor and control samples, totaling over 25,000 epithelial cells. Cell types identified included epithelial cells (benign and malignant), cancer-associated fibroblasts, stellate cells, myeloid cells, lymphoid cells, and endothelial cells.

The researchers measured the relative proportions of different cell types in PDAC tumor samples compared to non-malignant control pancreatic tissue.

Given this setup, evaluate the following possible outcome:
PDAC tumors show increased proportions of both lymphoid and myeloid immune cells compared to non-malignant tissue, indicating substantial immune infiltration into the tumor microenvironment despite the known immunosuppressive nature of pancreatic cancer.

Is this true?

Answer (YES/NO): YES